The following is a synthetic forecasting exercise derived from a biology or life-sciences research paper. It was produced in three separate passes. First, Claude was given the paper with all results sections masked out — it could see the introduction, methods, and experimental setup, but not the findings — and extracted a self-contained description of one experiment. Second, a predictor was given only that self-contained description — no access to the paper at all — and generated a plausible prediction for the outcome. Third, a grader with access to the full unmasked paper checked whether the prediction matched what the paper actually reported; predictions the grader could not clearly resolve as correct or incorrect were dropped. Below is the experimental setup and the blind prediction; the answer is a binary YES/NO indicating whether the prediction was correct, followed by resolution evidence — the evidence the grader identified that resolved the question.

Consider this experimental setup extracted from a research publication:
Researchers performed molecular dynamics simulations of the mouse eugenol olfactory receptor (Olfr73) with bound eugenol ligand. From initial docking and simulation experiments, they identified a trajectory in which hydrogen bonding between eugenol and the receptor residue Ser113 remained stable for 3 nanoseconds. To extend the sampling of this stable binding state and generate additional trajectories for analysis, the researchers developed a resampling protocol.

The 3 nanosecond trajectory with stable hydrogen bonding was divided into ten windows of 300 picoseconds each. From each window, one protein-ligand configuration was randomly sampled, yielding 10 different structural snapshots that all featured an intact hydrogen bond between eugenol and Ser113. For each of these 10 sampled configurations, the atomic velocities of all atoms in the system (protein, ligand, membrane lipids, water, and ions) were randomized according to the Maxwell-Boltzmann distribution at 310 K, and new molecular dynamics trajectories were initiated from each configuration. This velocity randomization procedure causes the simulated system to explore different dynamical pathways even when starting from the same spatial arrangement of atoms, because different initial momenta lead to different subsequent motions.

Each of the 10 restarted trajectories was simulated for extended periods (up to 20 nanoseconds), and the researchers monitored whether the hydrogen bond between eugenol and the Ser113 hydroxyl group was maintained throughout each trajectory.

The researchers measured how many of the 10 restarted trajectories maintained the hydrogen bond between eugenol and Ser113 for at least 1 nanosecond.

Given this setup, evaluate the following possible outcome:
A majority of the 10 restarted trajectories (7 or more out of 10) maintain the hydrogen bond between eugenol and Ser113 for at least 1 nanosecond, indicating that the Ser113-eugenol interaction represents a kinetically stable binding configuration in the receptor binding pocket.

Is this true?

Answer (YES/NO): NO